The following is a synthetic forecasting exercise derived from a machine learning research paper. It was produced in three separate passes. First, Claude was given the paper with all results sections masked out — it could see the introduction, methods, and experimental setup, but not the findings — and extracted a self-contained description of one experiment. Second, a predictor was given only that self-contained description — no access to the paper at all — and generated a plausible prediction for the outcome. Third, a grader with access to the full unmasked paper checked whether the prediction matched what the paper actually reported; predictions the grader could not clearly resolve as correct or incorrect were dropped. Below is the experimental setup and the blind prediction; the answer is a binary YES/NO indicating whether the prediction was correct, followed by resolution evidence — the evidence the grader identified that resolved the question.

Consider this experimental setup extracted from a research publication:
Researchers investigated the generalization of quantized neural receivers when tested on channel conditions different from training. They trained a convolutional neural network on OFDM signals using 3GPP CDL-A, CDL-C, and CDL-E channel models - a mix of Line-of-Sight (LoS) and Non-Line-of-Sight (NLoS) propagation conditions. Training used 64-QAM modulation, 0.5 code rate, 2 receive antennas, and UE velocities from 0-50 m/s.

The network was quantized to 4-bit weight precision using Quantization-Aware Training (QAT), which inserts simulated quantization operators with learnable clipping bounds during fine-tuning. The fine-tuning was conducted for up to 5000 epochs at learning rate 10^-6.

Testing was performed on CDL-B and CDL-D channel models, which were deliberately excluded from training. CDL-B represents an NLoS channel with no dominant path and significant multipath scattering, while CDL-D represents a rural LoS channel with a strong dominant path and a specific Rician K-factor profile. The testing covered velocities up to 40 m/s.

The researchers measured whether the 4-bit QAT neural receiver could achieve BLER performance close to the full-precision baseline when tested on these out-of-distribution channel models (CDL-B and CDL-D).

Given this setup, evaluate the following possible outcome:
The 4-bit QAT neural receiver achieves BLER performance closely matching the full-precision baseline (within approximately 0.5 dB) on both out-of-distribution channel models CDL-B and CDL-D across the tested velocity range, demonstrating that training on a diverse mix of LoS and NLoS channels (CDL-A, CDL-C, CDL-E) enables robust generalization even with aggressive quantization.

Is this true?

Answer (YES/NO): NO